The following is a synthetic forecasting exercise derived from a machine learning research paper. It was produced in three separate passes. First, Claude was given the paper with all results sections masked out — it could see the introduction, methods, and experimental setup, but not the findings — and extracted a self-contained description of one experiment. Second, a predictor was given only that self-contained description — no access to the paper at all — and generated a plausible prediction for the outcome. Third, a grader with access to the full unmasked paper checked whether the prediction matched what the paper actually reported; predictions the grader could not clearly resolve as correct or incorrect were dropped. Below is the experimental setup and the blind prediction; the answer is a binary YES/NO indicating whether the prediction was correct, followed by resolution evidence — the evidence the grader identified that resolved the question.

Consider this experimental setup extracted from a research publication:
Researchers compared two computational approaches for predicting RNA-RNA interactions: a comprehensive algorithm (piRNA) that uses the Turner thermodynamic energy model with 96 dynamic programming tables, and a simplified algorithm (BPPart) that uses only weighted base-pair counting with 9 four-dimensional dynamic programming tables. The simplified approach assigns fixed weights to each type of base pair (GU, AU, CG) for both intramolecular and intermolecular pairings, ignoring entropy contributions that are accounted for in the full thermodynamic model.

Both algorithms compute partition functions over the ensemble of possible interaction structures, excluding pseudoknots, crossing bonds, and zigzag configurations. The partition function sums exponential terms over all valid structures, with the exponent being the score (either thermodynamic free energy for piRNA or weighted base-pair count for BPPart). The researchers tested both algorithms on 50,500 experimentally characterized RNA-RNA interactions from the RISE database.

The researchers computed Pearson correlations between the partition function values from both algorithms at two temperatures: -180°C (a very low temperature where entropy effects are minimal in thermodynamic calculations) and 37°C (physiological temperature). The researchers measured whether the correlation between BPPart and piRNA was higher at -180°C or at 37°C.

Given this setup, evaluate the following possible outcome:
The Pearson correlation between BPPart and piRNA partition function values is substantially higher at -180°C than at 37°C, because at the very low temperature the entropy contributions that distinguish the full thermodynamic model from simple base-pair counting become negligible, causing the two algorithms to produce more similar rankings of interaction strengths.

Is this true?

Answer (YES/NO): YES